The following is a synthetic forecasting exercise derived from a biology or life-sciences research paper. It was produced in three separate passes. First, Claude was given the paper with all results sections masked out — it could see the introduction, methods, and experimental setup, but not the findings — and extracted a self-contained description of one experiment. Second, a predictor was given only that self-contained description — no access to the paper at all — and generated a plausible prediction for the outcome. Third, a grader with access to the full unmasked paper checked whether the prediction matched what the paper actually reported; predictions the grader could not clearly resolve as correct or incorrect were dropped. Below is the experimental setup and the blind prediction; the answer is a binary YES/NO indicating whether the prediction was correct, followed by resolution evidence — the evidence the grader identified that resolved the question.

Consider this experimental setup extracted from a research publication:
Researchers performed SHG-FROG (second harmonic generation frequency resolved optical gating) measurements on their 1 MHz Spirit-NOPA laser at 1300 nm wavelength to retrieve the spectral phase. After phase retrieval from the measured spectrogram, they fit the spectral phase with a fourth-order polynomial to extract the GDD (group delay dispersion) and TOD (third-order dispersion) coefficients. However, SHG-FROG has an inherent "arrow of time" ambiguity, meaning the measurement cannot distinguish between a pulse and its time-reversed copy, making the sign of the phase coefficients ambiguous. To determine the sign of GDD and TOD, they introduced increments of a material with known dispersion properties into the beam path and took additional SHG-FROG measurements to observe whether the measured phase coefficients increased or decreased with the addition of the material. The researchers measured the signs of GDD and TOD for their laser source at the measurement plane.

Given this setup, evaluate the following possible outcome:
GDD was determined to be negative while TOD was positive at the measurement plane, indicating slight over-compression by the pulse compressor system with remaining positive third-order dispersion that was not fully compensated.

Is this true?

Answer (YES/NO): YES